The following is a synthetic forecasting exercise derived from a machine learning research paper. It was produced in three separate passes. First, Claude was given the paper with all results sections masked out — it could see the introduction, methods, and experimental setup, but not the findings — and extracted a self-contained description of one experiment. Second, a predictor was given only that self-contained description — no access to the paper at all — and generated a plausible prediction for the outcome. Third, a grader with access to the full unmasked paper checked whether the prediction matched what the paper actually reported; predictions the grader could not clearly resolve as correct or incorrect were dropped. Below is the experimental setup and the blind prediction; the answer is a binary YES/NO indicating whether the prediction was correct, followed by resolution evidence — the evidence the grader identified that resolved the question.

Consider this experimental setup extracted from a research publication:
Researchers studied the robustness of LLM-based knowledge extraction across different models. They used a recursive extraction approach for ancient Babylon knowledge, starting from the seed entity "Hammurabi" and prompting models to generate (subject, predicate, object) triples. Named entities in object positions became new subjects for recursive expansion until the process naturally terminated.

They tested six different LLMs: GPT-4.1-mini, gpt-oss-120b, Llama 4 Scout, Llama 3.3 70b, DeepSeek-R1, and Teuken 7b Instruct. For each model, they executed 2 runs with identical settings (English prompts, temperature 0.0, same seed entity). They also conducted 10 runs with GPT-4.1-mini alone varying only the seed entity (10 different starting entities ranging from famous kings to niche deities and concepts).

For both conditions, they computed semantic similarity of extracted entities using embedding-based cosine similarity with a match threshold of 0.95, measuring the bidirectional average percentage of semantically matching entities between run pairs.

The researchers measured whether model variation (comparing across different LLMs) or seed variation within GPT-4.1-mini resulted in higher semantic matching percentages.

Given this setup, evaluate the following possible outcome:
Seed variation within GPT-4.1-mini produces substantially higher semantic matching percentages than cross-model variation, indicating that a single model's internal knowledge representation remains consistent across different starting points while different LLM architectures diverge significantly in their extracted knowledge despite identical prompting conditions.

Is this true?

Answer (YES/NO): YES